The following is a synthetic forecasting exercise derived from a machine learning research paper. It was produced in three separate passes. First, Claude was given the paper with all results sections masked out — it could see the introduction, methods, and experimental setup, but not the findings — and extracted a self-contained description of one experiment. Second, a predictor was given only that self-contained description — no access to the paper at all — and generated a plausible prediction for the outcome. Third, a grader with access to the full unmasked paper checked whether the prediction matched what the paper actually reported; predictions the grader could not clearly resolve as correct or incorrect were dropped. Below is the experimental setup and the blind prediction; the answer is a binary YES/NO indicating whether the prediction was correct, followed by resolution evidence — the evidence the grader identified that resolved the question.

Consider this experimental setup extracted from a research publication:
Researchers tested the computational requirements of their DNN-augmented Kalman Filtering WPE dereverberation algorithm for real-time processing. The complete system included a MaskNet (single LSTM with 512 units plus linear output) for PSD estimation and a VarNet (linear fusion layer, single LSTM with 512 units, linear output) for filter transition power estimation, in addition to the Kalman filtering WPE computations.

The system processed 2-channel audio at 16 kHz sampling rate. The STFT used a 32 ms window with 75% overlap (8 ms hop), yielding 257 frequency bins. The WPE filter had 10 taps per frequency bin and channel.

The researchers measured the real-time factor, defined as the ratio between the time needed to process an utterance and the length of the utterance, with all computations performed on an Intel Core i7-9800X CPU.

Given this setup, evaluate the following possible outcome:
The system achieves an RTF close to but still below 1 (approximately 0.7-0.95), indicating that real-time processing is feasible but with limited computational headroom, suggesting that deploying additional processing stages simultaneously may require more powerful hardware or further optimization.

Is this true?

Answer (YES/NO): NO